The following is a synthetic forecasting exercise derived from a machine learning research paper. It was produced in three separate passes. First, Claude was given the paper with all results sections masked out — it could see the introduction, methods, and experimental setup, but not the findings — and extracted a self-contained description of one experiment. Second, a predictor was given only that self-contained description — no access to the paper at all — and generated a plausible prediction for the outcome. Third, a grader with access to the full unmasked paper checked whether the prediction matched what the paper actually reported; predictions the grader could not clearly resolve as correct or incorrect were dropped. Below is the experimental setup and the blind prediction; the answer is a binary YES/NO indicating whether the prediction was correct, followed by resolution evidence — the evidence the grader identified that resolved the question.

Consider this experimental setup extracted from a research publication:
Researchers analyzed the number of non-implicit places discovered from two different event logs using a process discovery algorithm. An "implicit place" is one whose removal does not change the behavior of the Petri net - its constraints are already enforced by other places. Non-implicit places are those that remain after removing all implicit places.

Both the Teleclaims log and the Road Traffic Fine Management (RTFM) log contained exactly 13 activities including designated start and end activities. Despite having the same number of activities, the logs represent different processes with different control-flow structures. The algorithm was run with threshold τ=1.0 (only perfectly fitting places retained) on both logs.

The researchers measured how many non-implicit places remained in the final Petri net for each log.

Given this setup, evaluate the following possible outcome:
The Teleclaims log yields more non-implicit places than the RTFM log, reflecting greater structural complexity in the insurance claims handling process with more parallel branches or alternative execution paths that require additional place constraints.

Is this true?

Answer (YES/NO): YES